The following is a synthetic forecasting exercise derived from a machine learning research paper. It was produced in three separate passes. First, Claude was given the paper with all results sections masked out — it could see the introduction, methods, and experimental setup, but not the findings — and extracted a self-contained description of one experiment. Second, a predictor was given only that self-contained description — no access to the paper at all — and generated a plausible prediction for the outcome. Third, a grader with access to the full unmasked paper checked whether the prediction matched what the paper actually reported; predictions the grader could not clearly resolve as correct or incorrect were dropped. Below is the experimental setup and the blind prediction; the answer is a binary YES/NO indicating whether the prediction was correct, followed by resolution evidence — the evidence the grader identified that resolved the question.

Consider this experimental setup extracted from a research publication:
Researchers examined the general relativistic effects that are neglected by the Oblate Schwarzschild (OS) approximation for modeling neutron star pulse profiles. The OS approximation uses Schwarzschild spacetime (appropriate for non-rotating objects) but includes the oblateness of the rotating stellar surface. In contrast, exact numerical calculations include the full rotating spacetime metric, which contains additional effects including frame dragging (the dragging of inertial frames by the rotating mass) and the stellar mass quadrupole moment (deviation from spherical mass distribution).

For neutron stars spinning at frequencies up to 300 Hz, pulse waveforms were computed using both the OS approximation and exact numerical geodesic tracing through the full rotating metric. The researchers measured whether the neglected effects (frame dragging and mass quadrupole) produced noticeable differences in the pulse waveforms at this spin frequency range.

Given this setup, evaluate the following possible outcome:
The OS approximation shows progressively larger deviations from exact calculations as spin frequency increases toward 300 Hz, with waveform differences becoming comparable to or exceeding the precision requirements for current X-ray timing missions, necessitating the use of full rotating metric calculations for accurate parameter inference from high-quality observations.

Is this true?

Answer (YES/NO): NO